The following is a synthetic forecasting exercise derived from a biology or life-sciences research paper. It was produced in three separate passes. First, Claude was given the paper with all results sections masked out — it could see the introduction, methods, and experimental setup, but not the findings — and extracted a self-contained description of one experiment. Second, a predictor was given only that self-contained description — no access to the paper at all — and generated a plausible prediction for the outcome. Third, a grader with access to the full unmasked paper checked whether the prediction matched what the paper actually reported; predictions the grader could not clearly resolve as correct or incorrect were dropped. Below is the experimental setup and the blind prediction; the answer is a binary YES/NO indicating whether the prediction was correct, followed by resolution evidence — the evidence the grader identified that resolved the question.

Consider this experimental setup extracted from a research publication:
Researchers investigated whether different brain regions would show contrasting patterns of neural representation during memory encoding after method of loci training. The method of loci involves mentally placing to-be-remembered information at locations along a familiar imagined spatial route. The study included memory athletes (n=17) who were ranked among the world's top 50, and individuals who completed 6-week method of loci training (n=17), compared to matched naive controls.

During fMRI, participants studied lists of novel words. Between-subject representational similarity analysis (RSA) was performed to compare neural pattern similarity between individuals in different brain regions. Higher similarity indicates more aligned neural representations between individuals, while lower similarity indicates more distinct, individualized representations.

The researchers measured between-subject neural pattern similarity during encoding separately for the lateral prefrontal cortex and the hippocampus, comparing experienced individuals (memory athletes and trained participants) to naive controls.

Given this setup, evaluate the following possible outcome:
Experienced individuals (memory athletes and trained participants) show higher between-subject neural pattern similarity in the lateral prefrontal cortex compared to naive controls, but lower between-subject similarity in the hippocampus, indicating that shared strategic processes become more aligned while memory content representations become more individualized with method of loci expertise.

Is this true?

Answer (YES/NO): NO